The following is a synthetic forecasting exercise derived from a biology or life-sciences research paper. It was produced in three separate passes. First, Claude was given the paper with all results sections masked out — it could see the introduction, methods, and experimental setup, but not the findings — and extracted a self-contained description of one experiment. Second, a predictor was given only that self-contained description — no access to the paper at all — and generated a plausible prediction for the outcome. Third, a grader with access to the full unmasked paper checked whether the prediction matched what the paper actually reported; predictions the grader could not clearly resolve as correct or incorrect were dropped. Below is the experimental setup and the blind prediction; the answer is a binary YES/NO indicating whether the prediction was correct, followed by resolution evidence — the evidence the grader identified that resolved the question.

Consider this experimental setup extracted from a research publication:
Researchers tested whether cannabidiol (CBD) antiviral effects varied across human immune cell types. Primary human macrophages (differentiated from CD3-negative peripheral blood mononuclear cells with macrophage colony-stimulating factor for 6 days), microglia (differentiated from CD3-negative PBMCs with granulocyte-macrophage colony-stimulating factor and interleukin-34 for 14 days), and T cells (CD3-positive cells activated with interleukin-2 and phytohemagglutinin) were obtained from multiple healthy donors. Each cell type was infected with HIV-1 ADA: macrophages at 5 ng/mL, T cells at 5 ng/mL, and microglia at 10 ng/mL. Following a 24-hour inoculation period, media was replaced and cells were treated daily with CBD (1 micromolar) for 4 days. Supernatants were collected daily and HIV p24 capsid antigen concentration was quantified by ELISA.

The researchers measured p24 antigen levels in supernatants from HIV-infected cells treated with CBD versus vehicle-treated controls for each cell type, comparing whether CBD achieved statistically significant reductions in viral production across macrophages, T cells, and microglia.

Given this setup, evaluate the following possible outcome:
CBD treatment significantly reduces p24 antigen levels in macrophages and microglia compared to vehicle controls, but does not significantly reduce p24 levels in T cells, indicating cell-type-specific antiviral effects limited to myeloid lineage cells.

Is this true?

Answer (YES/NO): NO